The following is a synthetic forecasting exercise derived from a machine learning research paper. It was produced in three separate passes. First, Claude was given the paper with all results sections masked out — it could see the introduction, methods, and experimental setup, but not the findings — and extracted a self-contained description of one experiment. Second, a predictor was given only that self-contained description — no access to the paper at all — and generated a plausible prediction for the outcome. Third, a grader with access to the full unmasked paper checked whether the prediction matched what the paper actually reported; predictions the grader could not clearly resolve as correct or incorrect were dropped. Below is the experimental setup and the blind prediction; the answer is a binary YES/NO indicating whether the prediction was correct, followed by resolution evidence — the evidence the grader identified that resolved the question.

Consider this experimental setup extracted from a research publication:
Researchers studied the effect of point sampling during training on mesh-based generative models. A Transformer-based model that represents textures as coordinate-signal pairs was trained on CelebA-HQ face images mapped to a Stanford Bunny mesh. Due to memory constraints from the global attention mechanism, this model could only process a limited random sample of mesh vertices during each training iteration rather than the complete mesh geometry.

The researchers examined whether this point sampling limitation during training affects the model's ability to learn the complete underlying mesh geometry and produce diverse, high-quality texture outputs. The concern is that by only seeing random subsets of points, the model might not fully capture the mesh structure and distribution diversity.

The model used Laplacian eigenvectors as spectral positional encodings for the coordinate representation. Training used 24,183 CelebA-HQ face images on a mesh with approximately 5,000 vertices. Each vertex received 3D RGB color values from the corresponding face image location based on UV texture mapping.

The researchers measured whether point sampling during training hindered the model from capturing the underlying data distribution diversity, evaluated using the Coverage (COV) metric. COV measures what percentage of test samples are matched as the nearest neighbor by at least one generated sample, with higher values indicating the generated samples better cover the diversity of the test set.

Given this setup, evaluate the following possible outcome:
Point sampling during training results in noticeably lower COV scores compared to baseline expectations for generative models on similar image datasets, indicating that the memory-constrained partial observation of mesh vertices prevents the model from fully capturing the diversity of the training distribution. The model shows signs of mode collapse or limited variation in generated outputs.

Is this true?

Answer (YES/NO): YES